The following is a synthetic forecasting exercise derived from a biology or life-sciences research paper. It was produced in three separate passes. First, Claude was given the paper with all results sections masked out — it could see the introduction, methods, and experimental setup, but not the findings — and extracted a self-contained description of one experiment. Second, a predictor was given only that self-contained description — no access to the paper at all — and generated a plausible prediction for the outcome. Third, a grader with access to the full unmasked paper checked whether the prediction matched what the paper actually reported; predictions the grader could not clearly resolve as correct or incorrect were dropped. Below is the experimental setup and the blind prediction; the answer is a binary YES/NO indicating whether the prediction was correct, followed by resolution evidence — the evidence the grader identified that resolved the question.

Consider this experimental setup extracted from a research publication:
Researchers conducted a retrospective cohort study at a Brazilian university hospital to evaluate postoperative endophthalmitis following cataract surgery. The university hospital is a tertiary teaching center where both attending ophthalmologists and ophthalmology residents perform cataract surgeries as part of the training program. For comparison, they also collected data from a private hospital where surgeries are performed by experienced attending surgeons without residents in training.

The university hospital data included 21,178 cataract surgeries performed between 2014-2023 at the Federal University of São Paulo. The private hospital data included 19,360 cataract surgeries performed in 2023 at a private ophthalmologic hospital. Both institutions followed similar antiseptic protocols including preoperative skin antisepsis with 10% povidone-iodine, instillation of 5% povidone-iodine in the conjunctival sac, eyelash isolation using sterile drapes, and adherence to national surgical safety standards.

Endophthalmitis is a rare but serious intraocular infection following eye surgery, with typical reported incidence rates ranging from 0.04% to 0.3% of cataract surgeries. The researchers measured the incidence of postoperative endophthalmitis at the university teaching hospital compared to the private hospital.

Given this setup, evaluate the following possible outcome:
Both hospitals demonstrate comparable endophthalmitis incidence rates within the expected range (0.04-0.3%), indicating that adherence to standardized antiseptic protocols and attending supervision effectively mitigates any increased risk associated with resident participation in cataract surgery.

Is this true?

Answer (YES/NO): NO